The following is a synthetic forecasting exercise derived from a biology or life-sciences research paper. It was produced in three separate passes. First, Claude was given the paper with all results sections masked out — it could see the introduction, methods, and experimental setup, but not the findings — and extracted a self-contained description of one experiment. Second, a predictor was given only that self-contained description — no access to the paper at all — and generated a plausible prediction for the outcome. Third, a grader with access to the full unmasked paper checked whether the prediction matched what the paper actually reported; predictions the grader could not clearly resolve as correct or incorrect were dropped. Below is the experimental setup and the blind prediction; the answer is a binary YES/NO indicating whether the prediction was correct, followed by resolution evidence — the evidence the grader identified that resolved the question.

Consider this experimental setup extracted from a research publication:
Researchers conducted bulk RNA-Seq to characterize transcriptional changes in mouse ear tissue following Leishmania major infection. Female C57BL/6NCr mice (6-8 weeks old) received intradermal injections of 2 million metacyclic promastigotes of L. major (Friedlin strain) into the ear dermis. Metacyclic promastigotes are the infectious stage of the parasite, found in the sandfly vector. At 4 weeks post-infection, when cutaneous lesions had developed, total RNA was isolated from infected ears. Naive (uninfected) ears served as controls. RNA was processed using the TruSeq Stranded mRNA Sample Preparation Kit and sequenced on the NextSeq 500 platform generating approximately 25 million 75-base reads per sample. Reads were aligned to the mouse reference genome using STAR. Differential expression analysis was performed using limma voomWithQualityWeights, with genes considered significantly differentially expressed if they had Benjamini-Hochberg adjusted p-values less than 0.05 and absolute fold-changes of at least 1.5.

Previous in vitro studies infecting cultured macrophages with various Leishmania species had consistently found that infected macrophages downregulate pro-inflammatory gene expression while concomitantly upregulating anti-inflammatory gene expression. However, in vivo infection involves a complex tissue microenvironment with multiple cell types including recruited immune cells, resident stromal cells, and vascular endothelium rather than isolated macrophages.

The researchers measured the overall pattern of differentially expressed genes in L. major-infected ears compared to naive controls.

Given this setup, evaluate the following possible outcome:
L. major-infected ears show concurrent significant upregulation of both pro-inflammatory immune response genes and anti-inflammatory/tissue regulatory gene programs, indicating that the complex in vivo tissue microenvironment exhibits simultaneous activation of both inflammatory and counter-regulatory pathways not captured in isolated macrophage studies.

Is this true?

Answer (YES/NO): NO